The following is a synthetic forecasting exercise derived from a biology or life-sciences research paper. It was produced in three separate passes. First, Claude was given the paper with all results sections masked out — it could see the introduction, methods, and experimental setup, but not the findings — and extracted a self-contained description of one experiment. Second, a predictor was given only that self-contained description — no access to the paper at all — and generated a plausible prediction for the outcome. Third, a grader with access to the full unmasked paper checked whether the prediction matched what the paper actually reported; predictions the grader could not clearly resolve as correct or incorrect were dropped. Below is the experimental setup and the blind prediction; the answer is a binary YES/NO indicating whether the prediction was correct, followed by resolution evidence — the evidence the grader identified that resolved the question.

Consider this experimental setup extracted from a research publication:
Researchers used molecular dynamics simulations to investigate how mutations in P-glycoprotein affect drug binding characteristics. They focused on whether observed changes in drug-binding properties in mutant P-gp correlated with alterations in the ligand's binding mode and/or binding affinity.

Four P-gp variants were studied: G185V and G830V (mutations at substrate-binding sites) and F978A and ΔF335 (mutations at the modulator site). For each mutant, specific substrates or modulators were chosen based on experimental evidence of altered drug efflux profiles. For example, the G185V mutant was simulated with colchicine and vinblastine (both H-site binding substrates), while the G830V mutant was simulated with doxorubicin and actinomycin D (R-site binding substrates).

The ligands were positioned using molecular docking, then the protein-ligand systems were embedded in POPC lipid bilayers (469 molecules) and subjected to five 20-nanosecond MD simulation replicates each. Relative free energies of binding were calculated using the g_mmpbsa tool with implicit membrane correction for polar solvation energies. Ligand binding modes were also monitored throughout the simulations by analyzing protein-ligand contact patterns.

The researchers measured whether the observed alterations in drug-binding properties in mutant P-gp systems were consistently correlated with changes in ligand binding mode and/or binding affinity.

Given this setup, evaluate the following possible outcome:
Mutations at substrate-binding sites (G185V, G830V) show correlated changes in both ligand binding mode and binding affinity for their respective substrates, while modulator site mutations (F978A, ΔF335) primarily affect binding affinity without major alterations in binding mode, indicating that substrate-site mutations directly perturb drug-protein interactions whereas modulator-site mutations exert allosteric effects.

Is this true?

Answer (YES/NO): NO